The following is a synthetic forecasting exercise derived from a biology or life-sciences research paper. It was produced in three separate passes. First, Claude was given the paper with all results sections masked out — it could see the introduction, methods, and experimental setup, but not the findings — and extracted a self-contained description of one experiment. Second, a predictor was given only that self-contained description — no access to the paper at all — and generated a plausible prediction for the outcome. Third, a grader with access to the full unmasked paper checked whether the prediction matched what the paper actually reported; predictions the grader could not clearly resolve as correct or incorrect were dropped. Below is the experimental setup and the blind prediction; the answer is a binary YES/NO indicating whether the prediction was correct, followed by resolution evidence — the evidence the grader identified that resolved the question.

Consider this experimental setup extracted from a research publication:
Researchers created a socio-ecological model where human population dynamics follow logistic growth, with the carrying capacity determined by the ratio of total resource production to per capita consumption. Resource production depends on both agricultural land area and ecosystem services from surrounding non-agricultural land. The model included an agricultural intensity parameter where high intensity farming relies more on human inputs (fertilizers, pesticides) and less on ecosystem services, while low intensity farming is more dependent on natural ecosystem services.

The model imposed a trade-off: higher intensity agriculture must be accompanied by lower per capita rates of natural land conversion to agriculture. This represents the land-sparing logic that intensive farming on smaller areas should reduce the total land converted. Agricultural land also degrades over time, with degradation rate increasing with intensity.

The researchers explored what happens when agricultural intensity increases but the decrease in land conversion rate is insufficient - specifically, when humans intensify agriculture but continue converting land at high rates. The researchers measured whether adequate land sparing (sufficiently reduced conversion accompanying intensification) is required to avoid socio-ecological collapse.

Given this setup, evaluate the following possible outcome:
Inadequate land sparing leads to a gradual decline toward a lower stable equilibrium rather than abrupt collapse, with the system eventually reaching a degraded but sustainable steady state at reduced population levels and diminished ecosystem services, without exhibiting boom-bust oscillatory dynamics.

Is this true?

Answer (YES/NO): NO